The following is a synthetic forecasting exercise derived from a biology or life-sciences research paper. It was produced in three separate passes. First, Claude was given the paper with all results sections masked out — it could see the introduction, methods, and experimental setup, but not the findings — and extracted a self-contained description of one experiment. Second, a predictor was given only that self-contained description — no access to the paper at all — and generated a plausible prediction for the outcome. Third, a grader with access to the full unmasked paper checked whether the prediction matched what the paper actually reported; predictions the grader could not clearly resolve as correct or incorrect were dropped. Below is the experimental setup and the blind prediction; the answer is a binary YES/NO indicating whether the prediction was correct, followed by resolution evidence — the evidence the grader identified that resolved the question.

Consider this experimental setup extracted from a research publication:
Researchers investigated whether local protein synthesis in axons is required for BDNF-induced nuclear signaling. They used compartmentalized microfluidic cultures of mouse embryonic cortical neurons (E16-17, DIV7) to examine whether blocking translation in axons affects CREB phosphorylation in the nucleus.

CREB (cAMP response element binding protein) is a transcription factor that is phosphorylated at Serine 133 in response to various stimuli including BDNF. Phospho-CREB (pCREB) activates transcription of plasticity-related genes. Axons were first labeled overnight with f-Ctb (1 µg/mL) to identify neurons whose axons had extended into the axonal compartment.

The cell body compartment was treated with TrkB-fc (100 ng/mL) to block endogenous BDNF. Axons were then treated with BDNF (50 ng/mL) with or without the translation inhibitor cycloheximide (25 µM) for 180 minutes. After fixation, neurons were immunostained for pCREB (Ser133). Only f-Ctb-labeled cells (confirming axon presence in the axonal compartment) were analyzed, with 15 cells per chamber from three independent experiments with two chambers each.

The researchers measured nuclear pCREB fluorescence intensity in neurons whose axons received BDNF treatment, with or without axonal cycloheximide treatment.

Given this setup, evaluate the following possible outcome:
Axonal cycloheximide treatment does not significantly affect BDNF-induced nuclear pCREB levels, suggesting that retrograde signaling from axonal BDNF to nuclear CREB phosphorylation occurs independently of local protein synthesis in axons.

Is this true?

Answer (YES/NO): NO